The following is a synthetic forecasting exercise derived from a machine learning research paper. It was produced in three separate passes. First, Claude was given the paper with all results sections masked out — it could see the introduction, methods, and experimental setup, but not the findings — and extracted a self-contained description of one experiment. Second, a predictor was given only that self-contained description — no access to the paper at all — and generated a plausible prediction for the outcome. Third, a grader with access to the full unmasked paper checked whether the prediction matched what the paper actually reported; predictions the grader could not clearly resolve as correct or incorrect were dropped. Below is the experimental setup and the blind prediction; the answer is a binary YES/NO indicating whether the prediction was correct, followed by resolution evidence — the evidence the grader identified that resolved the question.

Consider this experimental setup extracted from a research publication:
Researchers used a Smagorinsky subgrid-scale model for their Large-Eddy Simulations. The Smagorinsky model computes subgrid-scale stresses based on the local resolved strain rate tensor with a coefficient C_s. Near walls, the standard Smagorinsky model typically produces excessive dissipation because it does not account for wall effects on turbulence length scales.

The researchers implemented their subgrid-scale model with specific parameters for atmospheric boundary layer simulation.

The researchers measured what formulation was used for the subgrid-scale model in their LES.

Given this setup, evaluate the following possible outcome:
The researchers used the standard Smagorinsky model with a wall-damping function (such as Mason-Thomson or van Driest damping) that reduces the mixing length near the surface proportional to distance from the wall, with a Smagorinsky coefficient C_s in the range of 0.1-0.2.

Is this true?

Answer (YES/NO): YES